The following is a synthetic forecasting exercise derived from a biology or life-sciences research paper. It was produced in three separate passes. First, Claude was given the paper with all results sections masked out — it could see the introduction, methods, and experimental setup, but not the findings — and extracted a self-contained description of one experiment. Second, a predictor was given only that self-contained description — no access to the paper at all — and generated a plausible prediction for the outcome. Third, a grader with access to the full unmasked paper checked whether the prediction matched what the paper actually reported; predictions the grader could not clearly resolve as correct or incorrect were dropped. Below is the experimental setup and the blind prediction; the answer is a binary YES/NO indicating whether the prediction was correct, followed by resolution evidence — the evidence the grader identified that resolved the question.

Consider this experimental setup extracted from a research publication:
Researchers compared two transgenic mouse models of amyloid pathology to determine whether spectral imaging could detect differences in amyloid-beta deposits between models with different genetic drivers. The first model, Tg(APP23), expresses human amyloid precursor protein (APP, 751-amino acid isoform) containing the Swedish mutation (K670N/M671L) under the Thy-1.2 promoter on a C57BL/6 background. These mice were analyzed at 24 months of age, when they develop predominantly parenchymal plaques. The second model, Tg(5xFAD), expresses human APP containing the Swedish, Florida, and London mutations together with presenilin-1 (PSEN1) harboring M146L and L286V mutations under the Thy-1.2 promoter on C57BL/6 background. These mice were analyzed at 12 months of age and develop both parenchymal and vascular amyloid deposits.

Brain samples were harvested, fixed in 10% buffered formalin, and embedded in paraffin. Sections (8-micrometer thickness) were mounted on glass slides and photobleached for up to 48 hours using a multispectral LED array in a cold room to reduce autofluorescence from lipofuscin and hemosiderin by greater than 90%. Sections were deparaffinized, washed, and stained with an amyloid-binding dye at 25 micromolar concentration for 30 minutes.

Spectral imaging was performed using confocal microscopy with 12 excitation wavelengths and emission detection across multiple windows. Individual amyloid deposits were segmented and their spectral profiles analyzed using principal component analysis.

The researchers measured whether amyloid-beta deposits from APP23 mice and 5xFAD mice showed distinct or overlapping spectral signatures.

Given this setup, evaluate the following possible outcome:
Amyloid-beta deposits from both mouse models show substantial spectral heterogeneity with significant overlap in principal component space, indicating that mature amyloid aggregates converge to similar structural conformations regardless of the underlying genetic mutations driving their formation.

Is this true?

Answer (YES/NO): NO